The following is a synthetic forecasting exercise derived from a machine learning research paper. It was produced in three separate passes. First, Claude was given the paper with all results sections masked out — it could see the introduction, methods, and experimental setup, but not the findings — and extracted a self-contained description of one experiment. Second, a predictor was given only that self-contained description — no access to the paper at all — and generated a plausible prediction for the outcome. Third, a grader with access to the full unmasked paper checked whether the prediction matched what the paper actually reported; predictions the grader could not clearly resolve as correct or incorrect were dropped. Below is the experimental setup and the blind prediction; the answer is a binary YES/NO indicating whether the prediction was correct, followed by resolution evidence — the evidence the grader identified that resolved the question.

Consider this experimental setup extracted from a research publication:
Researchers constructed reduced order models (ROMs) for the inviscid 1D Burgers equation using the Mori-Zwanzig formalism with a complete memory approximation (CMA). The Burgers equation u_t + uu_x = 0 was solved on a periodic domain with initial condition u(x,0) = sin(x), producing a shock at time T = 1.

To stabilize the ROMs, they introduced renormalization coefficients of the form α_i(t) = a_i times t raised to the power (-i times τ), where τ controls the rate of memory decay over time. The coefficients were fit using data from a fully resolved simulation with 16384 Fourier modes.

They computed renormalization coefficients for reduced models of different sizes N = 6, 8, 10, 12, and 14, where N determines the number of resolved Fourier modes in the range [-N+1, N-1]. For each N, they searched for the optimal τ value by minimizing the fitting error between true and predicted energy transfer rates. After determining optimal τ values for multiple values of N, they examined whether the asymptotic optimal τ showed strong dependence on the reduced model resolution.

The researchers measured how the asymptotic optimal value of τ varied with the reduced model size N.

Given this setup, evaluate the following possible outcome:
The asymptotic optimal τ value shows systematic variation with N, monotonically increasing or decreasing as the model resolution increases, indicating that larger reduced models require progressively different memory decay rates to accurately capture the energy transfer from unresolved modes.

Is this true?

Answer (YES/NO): NO